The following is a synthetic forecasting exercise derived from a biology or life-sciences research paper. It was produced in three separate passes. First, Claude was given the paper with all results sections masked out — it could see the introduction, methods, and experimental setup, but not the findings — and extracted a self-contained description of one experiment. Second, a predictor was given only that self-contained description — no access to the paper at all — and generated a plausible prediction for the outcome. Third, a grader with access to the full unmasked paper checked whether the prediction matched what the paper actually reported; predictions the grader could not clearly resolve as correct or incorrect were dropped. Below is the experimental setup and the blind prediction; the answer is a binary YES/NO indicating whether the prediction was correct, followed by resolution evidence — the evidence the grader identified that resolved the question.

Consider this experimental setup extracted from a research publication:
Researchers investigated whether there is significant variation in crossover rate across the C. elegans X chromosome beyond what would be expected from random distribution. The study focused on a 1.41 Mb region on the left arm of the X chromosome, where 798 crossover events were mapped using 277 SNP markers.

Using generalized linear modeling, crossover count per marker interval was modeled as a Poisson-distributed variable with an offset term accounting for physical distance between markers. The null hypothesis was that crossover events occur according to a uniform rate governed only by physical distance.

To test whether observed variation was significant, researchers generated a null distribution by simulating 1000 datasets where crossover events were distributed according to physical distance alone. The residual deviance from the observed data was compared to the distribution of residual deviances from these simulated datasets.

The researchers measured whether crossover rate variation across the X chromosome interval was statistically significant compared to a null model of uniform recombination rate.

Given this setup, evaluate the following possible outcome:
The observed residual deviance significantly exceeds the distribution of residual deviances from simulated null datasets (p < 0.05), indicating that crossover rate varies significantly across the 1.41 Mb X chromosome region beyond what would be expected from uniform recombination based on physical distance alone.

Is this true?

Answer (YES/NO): YES